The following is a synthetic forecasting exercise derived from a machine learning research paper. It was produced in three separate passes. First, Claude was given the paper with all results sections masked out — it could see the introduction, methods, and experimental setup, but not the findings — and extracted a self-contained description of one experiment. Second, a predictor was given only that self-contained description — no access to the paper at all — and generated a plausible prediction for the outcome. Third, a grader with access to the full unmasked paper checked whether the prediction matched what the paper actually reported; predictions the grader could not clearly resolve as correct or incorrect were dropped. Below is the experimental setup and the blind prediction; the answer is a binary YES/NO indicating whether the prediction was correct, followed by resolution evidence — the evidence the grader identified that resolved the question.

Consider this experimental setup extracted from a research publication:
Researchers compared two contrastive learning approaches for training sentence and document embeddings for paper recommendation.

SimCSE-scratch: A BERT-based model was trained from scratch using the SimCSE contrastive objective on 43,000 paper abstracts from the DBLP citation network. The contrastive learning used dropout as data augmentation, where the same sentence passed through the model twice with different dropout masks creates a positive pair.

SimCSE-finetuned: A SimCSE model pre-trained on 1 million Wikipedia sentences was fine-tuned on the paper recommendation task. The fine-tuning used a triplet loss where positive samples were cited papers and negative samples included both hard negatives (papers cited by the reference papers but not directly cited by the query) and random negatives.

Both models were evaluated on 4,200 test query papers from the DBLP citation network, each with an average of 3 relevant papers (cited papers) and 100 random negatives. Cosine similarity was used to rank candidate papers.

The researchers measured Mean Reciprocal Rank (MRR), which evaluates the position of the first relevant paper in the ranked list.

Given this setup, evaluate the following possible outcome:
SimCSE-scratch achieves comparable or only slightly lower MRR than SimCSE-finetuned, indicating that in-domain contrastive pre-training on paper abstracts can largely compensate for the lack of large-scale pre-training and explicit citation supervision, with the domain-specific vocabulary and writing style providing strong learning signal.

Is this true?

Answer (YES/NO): NO